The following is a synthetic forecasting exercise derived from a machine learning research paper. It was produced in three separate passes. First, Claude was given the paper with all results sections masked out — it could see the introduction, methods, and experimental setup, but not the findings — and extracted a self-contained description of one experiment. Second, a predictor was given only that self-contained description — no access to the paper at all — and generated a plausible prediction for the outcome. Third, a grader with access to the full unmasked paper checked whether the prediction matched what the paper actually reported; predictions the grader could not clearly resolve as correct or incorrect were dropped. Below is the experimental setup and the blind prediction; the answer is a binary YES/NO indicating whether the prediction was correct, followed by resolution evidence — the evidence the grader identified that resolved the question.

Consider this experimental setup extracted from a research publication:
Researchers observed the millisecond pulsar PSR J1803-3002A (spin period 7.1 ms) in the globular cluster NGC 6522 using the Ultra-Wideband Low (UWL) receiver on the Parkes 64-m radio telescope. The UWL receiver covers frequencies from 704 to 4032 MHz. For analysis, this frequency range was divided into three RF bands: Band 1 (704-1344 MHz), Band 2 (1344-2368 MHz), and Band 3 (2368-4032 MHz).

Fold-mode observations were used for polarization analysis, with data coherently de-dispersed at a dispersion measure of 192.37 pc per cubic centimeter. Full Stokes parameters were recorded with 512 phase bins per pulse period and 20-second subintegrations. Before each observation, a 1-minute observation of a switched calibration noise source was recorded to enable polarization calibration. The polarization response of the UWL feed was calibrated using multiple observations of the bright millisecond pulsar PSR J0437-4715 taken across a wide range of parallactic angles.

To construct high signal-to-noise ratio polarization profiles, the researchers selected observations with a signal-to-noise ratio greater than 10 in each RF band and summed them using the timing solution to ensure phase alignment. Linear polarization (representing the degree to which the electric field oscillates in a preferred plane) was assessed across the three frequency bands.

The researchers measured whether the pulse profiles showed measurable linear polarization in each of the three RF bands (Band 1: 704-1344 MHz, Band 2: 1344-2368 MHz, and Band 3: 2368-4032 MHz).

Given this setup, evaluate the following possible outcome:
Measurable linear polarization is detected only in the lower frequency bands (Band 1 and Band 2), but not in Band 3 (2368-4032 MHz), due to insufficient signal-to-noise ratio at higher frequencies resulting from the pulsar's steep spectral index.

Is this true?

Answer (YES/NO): NO